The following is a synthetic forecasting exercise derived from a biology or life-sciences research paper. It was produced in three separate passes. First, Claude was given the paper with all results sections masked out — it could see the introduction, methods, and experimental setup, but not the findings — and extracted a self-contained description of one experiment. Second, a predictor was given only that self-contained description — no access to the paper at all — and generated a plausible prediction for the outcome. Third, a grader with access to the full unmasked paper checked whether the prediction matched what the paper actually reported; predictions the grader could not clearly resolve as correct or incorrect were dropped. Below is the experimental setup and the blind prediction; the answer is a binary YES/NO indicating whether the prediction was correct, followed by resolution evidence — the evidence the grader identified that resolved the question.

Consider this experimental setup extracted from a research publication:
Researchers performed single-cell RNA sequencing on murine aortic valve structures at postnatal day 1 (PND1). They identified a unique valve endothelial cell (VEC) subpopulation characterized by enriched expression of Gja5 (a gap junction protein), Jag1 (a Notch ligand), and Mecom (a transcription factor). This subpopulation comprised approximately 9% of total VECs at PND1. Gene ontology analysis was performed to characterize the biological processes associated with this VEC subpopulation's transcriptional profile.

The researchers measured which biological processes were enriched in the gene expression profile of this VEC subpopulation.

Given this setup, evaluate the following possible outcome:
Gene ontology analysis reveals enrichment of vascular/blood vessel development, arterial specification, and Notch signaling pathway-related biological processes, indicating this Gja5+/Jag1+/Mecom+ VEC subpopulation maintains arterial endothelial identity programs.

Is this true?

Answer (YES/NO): NO